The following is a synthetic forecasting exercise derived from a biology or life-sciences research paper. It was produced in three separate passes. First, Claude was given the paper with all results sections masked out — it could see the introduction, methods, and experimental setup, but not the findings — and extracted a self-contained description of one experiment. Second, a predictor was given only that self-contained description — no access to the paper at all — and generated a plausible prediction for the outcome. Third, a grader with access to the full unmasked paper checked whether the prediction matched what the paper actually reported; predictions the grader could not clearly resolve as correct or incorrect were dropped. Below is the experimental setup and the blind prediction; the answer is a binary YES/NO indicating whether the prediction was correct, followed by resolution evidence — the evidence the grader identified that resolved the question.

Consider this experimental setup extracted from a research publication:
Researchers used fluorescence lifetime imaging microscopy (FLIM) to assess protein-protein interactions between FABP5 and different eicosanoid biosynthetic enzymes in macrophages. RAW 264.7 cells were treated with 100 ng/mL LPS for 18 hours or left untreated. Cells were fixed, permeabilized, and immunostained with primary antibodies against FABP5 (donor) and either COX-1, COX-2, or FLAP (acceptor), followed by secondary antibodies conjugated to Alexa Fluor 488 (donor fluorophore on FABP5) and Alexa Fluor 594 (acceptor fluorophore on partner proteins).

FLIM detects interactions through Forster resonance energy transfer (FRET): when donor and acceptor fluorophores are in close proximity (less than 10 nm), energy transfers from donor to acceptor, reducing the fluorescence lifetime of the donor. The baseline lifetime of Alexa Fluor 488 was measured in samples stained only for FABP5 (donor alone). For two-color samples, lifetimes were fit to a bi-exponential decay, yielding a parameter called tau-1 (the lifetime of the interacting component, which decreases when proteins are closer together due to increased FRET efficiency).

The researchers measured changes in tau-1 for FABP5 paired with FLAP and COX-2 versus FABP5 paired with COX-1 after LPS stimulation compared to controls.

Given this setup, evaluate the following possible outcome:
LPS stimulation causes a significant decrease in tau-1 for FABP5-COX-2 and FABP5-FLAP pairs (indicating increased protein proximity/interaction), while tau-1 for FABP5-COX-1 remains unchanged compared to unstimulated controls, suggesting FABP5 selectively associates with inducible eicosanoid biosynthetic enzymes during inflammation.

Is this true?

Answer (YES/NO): NO